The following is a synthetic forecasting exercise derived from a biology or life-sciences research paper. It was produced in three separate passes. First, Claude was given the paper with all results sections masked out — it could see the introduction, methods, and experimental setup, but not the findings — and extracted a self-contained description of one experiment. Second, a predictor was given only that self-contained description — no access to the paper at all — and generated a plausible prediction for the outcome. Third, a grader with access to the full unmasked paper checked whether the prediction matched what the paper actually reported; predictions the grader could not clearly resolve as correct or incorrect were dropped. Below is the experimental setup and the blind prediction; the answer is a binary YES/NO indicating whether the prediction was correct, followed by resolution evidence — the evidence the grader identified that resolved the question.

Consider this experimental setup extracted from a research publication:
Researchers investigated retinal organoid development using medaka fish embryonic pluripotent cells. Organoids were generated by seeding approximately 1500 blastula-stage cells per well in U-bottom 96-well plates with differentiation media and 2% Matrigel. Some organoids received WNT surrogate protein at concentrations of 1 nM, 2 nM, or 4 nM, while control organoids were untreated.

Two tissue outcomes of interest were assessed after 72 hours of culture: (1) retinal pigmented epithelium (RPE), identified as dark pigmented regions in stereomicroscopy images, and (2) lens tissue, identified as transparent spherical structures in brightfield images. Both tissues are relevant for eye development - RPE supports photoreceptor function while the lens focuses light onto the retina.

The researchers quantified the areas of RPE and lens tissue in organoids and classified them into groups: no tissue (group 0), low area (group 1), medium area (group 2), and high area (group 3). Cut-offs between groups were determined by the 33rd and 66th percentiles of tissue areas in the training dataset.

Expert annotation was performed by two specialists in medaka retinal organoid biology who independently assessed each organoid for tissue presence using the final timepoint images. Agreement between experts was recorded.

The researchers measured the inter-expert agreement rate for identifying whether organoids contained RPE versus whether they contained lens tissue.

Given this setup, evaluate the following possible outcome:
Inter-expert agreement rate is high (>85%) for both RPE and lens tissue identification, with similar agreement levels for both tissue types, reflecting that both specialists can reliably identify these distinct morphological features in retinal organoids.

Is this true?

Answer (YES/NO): YES